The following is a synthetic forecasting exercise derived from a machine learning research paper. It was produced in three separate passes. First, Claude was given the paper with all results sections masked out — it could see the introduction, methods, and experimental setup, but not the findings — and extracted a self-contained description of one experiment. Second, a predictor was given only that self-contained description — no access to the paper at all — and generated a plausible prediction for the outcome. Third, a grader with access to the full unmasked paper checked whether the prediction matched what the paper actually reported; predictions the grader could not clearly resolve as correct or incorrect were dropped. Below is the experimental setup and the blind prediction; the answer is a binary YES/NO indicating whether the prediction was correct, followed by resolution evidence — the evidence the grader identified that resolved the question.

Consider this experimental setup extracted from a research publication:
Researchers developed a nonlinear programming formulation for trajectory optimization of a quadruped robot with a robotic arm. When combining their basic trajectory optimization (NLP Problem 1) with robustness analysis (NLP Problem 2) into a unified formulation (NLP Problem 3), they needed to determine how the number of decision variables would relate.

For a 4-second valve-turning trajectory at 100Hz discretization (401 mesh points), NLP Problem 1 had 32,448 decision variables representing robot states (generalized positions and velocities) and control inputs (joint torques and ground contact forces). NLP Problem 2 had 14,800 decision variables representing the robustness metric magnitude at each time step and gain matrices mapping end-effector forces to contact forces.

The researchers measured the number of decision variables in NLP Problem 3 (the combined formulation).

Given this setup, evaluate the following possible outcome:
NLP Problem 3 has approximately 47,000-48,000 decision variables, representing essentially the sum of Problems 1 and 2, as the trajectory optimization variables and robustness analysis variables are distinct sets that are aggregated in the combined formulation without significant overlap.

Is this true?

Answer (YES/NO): YES